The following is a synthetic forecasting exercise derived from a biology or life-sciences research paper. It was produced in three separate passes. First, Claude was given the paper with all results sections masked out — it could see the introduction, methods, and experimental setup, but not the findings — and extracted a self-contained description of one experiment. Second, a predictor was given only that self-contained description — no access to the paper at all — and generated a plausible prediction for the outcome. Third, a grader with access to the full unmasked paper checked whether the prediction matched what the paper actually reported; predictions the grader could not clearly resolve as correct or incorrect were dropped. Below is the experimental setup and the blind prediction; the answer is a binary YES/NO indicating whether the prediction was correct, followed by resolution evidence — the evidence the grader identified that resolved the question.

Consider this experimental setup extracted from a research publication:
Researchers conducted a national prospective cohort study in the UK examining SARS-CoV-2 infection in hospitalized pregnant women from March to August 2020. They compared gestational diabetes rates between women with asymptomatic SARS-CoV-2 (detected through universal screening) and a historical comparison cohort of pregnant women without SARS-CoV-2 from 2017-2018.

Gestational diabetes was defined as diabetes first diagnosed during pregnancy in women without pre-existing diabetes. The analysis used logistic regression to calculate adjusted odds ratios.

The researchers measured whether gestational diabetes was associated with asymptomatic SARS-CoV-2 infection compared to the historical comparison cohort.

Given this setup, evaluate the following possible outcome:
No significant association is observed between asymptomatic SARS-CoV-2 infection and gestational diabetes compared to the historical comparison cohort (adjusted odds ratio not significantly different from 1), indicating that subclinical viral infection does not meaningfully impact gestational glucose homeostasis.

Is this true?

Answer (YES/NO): NO